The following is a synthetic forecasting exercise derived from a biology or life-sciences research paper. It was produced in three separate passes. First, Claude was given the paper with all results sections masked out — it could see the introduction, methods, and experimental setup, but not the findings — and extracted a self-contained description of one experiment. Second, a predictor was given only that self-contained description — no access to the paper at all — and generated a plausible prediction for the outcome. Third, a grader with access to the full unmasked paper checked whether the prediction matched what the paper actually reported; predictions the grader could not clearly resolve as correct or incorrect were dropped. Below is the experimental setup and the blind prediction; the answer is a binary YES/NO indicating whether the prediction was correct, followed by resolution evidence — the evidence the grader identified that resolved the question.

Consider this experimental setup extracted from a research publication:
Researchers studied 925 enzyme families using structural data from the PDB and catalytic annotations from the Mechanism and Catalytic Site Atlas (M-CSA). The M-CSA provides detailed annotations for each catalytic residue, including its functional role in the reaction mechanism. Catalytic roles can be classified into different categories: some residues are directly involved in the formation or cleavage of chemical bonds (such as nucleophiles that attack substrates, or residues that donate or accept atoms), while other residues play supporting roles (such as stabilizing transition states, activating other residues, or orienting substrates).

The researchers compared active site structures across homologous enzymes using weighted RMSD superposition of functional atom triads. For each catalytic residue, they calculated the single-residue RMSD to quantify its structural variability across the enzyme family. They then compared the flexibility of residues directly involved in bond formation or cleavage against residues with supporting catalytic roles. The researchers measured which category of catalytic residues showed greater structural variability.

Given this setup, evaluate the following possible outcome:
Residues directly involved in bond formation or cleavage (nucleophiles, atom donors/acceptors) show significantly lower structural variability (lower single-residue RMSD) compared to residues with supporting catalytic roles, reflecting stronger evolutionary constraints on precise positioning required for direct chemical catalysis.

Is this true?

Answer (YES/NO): YES